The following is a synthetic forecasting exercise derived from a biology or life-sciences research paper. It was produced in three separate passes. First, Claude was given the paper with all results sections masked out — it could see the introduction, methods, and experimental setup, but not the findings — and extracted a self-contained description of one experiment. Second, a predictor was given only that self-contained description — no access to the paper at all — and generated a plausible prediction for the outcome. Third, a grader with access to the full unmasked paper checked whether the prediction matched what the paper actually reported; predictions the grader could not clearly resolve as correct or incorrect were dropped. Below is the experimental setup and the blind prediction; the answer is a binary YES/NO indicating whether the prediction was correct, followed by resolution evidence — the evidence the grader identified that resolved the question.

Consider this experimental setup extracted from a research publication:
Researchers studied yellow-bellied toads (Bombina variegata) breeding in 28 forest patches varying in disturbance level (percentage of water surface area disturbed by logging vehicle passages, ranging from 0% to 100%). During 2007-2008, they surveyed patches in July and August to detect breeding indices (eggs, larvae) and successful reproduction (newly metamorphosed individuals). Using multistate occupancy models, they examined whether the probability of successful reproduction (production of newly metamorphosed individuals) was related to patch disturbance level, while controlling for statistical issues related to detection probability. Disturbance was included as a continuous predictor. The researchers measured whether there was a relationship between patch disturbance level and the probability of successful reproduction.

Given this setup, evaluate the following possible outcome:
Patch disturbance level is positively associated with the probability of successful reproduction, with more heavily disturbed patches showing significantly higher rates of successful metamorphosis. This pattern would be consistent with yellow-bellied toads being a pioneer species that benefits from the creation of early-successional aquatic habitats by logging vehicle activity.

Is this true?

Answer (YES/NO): NO